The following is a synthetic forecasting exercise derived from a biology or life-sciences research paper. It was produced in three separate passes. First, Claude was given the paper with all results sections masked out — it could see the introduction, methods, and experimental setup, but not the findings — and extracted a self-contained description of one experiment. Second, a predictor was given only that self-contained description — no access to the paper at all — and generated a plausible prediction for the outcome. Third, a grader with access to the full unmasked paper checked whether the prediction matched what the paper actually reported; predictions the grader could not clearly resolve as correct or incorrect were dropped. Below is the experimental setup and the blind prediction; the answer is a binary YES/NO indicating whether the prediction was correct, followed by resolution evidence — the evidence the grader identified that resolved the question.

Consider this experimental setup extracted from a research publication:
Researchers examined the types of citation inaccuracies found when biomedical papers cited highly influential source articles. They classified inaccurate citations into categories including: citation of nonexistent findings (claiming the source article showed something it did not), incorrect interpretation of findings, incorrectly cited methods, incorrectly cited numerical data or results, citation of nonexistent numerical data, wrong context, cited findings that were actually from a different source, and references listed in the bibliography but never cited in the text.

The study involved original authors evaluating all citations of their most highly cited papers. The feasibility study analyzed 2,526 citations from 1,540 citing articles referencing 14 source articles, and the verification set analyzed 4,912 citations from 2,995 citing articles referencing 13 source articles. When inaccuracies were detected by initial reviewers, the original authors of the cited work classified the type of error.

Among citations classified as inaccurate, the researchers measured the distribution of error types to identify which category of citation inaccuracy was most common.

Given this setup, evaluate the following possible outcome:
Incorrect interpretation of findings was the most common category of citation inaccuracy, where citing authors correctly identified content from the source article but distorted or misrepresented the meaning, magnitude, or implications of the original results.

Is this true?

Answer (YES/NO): NO